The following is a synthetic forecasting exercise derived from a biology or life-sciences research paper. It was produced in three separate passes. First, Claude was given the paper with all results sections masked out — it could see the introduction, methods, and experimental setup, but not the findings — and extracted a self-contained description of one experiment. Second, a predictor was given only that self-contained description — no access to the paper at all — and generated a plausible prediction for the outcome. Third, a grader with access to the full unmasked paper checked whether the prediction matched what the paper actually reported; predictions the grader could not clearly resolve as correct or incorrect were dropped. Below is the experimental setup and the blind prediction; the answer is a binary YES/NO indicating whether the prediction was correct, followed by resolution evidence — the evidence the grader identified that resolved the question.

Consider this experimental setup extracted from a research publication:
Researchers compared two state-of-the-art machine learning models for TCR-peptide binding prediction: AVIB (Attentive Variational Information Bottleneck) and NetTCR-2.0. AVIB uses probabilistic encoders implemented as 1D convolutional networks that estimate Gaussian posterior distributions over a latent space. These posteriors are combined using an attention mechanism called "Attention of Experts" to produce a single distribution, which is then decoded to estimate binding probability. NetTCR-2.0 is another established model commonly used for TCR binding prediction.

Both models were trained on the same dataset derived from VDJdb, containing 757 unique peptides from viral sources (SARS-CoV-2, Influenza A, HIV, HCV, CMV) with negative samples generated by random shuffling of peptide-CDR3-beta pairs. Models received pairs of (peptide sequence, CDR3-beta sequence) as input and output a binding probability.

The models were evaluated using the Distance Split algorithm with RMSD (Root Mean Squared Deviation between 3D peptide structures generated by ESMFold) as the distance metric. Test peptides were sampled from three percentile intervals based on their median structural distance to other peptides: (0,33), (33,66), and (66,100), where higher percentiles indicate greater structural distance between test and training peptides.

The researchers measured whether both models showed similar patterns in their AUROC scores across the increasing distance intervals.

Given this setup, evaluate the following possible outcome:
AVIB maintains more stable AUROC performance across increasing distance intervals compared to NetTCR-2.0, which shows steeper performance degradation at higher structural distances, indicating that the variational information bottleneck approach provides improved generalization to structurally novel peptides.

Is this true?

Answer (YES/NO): NO